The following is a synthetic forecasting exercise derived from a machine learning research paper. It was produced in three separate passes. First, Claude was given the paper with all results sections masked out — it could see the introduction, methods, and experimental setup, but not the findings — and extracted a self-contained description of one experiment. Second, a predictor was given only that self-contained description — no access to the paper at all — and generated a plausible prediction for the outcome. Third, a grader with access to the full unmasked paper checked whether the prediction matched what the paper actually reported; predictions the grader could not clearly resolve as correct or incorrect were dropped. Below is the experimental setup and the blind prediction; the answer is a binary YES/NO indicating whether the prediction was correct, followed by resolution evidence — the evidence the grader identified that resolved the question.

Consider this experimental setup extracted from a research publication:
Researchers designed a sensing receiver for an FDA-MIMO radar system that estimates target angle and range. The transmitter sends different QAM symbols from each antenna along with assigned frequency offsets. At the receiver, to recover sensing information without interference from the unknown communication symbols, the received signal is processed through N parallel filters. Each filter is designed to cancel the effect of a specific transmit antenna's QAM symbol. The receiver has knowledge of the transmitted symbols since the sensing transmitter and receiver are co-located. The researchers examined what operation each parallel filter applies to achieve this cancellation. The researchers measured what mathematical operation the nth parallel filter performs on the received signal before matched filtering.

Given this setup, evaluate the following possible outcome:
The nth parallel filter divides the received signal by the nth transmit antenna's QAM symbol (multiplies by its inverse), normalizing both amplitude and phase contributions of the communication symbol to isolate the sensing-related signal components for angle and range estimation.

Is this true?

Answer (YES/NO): NO